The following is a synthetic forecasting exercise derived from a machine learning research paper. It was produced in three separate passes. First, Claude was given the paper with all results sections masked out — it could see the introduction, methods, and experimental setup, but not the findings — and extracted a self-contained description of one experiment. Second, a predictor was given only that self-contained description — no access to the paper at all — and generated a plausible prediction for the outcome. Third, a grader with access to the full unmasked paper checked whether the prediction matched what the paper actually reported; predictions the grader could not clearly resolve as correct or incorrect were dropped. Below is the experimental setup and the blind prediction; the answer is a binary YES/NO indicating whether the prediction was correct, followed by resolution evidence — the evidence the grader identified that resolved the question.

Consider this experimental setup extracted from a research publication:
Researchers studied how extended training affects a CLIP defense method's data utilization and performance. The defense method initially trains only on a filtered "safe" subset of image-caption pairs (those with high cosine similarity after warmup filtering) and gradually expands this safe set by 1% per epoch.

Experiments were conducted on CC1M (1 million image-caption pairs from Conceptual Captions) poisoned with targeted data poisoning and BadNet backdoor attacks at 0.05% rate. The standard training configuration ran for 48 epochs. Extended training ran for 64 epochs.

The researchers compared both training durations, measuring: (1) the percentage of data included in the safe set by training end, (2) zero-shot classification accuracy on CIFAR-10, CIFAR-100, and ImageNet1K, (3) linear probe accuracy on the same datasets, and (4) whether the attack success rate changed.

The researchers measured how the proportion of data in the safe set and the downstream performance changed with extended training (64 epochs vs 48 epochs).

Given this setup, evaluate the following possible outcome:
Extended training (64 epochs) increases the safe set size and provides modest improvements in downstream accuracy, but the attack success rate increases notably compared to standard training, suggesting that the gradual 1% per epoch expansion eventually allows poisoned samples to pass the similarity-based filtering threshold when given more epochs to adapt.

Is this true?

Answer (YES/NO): NO